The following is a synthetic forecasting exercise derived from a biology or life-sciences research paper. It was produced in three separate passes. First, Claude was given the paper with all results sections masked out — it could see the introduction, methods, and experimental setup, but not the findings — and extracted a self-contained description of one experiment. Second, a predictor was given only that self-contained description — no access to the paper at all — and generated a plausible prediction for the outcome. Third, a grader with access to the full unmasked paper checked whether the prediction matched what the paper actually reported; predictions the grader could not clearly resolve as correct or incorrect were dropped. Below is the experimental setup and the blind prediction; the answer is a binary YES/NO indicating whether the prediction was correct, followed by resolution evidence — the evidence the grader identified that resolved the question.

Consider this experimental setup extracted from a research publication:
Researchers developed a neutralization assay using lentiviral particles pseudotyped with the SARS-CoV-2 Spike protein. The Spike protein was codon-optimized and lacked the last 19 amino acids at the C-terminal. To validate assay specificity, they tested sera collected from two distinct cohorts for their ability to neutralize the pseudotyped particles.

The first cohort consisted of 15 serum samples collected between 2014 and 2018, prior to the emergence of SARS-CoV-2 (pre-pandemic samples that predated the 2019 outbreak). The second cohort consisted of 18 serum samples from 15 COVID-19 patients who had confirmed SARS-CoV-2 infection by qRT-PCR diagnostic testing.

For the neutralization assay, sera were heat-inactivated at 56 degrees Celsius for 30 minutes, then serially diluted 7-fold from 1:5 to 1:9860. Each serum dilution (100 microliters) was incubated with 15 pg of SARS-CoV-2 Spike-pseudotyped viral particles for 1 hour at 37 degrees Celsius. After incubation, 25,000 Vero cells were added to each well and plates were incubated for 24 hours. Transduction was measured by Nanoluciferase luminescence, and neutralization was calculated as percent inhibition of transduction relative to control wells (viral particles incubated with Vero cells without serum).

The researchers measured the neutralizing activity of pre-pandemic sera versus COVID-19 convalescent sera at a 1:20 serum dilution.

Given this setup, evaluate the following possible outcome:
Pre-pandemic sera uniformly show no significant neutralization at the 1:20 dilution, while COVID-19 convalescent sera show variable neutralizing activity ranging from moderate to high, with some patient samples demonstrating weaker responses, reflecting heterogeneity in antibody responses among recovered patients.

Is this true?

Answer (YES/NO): NO